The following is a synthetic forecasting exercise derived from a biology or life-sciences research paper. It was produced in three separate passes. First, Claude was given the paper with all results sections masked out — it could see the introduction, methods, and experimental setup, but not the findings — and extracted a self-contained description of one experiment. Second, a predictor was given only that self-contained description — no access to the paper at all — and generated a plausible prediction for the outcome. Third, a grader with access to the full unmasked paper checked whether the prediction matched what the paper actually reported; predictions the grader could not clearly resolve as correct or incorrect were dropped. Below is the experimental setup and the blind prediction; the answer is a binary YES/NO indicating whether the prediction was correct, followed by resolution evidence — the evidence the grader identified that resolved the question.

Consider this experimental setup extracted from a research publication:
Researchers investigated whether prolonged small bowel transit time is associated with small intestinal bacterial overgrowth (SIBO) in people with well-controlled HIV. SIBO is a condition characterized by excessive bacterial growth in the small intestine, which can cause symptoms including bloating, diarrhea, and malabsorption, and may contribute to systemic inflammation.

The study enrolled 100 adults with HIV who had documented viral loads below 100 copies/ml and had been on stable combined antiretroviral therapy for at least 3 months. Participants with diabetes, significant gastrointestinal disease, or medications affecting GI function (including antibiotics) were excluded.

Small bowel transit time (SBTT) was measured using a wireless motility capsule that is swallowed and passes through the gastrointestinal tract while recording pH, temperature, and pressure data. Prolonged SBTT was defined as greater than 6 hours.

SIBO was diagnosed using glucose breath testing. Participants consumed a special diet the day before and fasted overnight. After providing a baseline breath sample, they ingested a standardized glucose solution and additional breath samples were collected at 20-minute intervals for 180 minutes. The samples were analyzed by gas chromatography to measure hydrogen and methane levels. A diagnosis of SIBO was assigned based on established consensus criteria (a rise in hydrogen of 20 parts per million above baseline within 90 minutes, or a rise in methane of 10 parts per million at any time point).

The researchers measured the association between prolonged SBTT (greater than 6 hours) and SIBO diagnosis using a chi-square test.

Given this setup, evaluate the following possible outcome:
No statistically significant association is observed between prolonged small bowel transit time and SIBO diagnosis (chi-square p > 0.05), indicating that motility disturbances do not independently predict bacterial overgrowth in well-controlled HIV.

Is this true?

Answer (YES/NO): NO